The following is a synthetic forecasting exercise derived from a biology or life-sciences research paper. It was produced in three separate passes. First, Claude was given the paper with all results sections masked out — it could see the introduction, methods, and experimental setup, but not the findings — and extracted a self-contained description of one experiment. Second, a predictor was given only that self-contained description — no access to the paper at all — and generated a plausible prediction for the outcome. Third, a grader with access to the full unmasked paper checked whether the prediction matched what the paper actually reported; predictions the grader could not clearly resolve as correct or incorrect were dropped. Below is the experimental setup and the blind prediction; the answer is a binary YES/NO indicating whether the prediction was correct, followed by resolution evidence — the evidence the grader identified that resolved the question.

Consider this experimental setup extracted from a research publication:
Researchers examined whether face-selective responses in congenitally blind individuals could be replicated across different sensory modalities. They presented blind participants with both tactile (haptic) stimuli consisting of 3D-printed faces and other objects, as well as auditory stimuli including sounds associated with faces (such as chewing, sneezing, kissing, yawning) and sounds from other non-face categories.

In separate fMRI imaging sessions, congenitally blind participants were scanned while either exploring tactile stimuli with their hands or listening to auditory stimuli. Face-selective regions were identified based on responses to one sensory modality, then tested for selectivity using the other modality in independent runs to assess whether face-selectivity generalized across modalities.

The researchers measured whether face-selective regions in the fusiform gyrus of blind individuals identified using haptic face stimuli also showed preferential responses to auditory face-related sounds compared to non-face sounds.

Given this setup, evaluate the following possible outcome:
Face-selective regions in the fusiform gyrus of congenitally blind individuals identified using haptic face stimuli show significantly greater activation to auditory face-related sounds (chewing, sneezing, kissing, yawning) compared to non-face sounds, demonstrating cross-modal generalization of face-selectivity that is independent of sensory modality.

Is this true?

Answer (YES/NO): YES